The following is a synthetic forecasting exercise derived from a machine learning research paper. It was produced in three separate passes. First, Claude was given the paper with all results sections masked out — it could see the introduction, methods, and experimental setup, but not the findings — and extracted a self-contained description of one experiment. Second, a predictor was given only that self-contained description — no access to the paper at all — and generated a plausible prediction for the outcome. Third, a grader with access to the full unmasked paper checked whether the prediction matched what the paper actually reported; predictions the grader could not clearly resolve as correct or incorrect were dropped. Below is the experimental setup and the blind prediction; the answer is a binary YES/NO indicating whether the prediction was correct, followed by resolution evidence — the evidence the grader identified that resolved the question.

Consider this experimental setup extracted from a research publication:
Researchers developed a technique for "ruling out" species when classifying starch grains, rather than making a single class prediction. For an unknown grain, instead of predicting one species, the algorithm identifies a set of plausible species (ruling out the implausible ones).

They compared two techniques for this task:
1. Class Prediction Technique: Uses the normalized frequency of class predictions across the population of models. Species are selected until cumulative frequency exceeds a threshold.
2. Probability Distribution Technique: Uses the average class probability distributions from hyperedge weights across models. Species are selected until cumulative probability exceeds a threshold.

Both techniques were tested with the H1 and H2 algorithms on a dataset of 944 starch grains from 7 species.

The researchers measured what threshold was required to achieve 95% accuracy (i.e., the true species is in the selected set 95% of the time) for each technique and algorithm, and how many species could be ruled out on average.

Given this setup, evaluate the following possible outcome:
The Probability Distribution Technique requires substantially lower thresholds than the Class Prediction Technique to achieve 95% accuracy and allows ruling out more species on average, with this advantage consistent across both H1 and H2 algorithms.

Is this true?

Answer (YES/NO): YES